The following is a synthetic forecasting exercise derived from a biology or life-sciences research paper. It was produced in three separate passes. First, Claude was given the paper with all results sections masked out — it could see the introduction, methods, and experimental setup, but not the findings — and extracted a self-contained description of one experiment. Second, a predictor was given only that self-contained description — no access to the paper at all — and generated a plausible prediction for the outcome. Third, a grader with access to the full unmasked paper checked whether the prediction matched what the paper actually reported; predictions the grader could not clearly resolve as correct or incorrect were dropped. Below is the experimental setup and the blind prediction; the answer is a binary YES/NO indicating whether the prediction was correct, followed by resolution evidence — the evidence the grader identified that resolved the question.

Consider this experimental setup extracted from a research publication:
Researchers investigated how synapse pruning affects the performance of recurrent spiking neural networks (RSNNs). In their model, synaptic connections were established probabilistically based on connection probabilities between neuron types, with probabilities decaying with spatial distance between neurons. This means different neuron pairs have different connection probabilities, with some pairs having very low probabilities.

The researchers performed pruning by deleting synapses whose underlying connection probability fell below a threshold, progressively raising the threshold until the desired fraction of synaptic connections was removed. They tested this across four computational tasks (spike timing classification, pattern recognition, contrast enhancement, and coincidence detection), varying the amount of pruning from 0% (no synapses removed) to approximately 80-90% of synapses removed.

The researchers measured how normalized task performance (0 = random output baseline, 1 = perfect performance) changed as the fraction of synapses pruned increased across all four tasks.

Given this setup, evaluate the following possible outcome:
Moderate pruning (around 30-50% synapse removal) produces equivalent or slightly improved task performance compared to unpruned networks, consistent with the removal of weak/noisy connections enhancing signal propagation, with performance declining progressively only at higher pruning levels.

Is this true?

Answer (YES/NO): NO